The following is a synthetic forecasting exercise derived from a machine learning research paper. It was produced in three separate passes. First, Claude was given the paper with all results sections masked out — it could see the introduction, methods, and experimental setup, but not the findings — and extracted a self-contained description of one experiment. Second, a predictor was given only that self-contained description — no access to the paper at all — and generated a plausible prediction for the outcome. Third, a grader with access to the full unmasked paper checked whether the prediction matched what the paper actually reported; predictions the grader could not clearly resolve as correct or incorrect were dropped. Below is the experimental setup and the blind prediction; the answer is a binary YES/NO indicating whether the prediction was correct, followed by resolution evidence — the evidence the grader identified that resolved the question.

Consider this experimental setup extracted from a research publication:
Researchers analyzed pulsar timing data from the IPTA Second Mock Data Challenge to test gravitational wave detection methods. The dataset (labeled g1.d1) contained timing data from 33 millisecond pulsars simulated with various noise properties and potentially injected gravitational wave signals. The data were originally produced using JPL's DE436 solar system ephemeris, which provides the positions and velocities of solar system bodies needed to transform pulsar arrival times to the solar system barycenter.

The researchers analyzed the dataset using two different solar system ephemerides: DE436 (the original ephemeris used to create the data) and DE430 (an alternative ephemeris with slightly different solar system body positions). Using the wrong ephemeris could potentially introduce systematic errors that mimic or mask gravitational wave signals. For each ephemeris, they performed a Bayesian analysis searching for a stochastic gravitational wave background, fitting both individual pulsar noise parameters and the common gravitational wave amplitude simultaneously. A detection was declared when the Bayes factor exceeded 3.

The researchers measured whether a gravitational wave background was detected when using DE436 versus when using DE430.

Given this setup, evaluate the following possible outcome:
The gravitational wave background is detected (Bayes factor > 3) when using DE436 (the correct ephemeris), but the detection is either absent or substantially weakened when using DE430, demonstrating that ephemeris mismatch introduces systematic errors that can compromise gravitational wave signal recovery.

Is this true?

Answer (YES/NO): NO